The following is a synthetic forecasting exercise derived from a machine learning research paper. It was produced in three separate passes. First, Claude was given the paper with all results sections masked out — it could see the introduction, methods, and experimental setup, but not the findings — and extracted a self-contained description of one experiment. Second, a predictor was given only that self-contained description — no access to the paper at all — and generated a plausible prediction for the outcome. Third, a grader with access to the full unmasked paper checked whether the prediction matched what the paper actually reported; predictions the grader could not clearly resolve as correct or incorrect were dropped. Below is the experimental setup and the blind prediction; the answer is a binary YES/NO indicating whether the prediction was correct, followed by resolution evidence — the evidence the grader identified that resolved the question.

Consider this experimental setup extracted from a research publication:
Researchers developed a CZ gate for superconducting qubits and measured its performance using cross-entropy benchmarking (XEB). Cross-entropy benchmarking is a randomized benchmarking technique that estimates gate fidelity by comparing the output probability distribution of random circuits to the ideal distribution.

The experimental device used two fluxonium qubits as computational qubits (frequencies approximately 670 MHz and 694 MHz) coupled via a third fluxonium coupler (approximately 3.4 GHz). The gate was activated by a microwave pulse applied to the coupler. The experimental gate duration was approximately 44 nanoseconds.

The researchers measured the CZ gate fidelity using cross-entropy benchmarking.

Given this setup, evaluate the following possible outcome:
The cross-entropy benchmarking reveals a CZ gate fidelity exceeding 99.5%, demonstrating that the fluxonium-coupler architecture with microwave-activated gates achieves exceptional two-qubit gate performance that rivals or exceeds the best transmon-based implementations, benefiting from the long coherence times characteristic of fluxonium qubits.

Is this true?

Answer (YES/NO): NO